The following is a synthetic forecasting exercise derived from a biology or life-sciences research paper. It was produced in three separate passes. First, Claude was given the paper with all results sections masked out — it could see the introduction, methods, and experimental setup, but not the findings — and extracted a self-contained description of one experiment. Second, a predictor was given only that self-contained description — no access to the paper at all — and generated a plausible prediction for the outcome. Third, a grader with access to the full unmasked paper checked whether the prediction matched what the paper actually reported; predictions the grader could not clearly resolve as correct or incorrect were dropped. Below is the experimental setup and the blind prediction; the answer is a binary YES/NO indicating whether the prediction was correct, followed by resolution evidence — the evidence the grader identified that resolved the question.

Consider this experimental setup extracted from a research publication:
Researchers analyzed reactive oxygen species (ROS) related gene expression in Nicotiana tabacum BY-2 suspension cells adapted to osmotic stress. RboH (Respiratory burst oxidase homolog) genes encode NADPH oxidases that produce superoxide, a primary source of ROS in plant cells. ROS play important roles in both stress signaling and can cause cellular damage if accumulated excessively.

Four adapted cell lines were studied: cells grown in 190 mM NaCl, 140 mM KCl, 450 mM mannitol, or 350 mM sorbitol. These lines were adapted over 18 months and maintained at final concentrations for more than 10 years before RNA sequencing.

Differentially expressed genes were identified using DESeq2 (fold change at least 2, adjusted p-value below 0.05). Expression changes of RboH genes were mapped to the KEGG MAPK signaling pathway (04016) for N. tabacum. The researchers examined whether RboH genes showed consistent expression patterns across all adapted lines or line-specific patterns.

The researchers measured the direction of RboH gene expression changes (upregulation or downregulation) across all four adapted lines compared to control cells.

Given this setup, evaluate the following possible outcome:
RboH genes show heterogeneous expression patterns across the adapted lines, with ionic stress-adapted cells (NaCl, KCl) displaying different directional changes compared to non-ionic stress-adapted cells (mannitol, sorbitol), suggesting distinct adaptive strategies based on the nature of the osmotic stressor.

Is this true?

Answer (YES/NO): NO